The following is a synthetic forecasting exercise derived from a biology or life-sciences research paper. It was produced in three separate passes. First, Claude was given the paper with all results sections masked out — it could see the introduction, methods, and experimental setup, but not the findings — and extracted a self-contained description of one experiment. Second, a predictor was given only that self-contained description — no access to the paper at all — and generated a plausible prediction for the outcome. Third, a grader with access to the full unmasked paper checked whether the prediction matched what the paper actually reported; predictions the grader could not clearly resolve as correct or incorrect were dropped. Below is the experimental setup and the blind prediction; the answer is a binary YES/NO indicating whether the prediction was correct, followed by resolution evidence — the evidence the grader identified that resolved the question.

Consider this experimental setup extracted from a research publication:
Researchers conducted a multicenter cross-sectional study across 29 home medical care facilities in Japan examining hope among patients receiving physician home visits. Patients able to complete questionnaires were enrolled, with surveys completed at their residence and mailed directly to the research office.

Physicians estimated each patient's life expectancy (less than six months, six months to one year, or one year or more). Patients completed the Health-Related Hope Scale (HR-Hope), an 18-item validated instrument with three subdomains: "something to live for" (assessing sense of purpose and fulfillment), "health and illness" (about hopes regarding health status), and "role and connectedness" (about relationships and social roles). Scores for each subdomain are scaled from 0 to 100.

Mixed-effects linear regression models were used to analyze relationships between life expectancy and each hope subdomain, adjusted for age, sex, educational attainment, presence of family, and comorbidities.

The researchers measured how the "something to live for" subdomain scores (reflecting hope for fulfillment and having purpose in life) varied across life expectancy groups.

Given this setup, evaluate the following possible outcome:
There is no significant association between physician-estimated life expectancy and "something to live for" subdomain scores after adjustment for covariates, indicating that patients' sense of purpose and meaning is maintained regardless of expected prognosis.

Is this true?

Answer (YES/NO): NO